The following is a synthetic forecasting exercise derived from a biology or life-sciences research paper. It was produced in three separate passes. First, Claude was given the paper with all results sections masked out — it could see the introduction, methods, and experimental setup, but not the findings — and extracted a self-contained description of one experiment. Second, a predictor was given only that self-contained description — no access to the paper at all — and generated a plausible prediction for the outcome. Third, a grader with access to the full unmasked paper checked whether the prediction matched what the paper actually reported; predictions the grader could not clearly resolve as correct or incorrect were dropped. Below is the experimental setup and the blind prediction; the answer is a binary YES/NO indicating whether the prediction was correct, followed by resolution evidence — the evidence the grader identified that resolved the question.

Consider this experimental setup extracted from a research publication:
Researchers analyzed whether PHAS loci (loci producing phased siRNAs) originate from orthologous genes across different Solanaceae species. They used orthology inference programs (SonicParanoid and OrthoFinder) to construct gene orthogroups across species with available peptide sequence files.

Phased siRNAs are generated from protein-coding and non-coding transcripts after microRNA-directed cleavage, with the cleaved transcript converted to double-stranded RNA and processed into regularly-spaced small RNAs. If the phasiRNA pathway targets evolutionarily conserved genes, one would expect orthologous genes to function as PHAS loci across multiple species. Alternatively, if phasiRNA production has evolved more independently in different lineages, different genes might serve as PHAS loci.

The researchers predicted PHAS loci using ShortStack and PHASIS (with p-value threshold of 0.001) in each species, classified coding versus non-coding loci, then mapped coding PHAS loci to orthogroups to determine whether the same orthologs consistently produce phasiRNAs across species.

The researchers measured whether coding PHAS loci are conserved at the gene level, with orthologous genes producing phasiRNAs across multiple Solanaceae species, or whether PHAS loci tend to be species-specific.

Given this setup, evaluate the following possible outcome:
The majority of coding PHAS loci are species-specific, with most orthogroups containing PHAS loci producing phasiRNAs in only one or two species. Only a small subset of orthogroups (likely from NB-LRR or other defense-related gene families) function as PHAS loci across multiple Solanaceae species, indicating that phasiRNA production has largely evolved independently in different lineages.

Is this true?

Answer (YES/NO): YES